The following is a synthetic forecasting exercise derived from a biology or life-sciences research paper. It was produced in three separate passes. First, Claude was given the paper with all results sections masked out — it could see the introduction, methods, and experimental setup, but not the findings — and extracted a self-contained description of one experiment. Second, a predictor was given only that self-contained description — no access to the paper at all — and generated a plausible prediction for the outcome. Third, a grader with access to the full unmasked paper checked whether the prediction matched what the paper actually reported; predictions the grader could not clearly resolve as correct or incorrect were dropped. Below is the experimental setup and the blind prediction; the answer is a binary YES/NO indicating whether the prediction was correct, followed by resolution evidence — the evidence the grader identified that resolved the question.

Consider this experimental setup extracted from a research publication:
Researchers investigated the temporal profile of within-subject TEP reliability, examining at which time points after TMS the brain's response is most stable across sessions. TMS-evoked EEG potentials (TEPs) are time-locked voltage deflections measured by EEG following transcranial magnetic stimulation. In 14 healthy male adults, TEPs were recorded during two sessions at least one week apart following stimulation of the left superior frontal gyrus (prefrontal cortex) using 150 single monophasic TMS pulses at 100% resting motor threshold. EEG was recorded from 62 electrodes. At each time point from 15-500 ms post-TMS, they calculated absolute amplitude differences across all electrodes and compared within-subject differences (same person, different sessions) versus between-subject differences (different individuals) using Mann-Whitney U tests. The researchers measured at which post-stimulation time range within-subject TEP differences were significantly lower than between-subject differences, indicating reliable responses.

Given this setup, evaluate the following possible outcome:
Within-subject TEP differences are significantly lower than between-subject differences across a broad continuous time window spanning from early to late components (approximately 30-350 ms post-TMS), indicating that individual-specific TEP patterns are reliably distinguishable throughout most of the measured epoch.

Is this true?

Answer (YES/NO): NO